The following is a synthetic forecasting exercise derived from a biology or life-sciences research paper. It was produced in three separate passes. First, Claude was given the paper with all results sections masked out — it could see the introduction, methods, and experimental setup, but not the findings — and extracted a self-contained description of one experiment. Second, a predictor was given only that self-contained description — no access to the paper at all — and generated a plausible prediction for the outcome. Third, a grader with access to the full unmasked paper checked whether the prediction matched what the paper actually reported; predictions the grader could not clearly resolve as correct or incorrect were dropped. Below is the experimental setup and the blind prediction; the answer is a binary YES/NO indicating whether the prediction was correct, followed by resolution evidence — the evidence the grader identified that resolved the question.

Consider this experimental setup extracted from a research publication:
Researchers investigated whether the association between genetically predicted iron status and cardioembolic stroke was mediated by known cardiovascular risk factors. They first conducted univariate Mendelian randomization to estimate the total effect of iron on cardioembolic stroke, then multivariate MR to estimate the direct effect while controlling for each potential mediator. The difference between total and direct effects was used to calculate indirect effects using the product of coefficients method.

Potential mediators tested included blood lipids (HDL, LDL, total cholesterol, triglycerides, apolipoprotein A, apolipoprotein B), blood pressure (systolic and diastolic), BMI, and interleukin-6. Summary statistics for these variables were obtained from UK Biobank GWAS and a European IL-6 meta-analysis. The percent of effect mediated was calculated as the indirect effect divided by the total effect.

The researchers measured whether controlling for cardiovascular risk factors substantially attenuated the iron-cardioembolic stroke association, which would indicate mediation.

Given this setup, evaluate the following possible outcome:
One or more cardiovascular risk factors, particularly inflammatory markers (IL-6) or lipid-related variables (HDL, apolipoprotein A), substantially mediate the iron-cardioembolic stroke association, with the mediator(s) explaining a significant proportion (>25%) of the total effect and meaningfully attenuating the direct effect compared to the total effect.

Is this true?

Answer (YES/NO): NO